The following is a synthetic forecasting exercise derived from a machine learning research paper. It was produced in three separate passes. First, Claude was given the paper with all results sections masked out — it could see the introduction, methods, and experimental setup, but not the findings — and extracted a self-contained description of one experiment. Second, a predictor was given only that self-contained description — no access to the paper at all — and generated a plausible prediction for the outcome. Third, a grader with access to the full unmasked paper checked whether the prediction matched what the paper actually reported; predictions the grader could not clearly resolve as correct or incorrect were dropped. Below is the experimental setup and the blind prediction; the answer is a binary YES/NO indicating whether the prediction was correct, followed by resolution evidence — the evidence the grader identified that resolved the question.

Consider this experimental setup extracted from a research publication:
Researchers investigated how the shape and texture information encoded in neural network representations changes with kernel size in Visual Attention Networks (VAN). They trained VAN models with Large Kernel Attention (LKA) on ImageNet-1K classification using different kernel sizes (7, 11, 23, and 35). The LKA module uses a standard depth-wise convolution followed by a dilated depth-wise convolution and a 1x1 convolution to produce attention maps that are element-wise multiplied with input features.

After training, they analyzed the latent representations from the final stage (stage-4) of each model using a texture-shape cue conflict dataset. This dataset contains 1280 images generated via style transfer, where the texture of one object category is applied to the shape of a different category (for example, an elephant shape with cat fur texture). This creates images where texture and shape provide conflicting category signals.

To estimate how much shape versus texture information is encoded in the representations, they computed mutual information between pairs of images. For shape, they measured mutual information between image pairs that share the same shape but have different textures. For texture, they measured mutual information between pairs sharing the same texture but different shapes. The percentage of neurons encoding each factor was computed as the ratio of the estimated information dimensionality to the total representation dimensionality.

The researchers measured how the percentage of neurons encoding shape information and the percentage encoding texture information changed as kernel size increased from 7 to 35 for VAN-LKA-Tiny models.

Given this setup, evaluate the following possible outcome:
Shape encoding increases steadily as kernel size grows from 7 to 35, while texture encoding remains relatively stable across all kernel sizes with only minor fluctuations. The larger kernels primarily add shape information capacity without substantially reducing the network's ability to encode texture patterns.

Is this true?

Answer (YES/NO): NO